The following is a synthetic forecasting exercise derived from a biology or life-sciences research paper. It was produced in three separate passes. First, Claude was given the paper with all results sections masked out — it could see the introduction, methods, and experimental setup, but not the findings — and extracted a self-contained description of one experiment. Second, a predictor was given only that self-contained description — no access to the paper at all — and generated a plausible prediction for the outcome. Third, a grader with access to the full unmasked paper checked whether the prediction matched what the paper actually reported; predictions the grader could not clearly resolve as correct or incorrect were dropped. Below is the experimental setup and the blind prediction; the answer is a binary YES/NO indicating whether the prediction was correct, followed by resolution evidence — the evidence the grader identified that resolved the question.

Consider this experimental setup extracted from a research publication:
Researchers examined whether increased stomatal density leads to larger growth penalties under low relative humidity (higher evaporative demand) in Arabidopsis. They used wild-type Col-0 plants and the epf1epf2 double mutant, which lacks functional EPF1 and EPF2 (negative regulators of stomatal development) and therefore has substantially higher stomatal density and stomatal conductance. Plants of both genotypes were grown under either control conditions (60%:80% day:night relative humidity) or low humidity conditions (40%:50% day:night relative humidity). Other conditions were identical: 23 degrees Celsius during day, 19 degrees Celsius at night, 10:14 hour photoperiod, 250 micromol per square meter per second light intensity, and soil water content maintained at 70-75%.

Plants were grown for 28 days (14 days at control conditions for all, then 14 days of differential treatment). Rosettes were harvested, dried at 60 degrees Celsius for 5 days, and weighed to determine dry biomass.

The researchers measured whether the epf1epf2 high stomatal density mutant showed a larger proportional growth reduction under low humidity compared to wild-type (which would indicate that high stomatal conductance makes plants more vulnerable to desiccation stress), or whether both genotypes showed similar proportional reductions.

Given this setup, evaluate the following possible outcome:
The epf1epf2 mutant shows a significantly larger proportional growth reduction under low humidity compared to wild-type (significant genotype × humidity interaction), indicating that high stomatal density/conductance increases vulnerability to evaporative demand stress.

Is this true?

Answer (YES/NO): NO